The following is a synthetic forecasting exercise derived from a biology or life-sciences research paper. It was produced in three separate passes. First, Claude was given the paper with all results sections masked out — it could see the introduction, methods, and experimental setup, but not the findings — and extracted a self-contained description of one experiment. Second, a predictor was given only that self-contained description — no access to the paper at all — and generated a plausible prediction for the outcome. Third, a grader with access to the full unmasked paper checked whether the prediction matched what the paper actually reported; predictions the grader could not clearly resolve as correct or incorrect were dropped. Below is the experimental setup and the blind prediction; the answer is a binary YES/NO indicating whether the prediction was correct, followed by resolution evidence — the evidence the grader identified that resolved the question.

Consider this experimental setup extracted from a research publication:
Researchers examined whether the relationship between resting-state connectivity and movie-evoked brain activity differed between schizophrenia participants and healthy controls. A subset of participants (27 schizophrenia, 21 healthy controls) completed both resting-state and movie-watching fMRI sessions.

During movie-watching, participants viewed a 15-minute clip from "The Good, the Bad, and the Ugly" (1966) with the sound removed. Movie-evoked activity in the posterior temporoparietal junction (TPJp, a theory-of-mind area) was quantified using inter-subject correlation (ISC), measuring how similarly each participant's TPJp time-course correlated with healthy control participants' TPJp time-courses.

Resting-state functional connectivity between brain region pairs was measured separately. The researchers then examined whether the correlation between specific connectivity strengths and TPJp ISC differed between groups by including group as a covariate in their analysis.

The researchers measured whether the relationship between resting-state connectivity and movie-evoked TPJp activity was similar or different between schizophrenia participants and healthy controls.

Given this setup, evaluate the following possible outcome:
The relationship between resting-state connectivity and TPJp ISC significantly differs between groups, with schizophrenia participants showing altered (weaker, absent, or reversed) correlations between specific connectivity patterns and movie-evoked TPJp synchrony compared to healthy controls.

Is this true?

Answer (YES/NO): NO